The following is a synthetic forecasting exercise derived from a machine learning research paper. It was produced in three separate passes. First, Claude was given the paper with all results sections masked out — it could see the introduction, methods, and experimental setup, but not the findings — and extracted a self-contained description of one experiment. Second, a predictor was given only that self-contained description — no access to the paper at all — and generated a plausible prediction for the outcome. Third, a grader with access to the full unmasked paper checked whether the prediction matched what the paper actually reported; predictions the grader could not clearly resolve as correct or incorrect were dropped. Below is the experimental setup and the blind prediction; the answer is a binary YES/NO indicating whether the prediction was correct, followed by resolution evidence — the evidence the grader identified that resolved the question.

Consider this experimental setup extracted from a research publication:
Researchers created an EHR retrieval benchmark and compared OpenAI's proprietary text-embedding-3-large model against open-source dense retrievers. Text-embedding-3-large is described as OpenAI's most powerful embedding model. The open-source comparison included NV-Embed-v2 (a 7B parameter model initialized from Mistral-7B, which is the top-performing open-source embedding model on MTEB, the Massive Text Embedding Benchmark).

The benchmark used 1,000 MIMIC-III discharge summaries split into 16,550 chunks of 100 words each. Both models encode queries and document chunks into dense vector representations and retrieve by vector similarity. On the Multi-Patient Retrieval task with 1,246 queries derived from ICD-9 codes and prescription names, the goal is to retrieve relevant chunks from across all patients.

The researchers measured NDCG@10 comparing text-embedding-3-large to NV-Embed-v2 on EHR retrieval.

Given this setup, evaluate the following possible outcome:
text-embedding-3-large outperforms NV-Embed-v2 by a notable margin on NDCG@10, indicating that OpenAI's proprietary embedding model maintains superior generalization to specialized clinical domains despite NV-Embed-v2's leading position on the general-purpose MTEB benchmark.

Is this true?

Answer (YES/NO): NO